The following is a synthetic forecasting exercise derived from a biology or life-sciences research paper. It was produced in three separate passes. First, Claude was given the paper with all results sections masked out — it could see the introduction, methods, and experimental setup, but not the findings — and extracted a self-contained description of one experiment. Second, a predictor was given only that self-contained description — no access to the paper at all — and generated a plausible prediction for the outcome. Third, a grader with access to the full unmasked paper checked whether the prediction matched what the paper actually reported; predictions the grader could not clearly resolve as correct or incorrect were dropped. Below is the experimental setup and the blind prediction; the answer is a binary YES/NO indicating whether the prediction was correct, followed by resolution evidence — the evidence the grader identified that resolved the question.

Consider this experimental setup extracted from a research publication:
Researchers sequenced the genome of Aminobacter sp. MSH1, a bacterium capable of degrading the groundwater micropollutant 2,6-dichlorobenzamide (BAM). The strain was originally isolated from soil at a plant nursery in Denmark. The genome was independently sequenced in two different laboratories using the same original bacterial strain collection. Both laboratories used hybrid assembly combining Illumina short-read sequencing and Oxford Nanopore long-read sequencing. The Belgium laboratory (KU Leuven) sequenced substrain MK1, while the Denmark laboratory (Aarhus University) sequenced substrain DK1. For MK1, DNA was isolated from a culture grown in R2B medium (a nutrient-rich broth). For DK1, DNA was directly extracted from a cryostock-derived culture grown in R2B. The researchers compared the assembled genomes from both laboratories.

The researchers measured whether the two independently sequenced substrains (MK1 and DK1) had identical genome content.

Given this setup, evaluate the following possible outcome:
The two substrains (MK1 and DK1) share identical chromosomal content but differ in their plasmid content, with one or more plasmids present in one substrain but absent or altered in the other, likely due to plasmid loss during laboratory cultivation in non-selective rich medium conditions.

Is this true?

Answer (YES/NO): YES